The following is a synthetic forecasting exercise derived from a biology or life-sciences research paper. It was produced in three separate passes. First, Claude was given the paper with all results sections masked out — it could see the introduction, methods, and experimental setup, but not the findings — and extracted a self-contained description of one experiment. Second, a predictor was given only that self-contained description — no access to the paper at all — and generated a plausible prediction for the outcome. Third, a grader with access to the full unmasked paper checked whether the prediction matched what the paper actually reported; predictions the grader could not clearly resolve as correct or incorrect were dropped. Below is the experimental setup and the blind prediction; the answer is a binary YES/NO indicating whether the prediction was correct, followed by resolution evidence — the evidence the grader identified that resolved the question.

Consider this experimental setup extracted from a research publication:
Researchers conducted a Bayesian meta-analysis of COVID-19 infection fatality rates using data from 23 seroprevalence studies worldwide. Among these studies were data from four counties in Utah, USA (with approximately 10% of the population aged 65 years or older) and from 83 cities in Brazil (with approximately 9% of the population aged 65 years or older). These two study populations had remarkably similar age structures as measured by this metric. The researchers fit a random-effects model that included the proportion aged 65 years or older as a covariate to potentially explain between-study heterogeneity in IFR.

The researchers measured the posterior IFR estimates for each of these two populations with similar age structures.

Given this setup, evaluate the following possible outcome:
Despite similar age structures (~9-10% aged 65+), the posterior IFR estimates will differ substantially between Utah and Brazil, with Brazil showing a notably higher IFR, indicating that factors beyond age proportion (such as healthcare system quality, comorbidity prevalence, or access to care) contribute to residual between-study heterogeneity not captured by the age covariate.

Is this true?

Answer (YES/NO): YES